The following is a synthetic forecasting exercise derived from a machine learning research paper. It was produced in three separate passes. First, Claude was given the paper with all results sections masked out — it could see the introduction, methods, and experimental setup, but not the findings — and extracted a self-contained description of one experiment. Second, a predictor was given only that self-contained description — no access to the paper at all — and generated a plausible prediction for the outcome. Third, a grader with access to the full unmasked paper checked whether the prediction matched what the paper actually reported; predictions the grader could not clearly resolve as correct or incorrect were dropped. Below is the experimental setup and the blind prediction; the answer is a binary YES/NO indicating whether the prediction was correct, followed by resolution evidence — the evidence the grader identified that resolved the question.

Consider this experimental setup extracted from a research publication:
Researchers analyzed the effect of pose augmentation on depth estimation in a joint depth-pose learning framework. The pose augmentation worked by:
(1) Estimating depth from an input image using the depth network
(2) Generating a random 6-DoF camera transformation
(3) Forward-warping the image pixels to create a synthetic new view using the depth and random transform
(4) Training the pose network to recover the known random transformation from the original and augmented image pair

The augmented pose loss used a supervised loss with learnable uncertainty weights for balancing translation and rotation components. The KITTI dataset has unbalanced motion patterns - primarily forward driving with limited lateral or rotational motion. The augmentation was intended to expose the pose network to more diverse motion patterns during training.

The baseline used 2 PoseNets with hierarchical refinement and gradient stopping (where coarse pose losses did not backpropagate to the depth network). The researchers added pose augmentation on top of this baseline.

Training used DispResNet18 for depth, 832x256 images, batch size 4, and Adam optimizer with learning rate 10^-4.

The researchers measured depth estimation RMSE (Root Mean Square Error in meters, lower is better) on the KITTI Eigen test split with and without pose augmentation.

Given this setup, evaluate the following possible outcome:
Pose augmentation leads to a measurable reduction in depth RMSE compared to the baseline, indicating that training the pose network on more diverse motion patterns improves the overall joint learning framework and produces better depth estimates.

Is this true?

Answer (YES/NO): NO